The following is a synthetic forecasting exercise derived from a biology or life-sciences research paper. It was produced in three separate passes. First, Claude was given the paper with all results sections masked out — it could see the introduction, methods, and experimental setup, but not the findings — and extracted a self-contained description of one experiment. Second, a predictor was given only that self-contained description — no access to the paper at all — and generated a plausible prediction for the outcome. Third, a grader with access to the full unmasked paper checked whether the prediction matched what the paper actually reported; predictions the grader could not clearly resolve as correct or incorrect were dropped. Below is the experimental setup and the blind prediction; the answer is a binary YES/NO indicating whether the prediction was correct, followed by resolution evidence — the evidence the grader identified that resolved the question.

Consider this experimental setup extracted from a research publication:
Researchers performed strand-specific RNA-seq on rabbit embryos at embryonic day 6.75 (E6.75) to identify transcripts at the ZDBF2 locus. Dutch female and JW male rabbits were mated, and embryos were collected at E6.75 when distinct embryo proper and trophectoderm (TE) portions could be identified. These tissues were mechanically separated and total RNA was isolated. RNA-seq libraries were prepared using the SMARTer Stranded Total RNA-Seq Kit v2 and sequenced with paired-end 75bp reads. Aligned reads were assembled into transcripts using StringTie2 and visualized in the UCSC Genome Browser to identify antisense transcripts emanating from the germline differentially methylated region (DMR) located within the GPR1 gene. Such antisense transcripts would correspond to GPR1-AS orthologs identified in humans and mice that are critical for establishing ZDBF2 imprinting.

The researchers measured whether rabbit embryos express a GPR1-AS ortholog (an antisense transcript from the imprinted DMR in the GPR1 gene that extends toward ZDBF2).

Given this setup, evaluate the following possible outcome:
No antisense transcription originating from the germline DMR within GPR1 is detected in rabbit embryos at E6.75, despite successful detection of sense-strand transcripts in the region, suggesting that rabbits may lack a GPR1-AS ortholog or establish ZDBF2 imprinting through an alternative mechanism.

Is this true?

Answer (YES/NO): NO